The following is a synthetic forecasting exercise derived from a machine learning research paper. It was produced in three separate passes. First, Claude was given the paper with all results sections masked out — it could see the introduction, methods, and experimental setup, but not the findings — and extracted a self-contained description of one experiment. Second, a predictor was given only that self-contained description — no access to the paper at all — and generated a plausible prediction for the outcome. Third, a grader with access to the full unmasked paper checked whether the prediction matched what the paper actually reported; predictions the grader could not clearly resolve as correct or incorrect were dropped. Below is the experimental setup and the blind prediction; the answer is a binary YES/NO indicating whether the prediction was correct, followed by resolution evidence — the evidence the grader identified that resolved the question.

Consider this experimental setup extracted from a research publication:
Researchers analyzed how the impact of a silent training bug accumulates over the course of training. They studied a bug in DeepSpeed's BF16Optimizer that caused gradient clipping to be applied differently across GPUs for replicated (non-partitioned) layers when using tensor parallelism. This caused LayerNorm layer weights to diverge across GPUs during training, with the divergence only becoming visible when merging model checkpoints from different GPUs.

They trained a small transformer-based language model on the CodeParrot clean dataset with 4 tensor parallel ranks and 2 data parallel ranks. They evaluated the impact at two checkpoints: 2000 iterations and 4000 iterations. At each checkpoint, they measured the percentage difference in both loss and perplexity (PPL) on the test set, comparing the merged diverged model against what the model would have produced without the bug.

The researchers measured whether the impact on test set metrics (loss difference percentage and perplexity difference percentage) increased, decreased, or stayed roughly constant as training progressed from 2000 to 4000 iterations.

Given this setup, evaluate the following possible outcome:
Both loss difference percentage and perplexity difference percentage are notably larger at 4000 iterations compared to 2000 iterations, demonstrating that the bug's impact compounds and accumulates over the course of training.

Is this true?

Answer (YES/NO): YES